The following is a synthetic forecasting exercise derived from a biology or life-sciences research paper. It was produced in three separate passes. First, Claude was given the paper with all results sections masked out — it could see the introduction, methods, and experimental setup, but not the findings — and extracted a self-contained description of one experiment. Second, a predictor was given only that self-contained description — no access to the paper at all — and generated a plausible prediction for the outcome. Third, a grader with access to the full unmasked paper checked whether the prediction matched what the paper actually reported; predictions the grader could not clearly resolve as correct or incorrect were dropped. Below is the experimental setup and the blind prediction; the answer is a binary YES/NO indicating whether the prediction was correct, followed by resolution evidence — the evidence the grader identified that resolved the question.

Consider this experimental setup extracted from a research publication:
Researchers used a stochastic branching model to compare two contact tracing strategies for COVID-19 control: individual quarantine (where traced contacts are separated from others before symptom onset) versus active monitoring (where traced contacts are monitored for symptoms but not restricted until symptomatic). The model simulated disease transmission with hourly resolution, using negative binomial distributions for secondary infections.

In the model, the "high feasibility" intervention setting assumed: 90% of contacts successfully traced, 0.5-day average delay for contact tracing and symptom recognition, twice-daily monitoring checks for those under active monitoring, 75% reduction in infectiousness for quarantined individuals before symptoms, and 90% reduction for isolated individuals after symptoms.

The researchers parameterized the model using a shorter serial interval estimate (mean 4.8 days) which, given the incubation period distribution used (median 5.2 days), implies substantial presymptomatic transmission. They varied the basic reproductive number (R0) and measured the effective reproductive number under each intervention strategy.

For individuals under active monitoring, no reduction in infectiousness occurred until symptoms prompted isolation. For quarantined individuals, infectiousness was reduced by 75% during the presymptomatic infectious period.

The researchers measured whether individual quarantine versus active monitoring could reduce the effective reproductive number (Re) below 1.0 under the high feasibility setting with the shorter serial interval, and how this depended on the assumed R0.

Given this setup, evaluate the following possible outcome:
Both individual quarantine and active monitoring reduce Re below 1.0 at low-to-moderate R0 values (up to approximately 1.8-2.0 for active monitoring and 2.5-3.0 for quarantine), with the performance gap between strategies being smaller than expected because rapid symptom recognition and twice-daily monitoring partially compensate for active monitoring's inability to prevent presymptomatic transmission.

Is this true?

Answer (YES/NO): NO